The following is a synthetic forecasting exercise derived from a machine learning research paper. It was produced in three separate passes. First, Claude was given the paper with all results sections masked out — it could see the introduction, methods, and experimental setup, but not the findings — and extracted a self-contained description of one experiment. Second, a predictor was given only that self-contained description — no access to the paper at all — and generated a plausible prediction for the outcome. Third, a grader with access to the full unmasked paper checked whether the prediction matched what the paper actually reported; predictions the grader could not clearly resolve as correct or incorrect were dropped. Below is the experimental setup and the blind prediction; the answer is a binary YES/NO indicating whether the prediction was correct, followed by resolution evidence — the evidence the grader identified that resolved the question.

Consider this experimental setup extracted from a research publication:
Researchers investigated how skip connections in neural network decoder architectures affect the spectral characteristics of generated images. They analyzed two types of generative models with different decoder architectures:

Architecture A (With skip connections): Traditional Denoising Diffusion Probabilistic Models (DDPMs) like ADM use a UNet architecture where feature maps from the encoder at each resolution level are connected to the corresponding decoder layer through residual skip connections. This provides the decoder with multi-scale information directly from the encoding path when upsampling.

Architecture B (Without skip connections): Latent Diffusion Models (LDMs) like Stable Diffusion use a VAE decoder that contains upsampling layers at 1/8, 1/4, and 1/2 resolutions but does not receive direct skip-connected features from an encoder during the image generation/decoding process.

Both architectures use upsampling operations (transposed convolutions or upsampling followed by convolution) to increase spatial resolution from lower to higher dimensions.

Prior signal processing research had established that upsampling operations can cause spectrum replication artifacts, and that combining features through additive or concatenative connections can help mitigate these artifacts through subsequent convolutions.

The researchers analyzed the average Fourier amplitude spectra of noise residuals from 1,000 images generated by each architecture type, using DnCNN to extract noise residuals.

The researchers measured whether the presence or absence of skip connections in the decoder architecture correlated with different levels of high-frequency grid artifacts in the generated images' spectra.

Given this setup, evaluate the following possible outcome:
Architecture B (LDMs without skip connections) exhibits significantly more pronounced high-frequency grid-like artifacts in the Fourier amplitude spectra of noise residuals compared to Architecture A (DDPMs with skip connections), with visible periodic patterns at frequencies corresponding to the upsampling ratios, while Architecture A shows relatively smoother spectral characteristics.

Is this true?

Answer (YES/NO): YES